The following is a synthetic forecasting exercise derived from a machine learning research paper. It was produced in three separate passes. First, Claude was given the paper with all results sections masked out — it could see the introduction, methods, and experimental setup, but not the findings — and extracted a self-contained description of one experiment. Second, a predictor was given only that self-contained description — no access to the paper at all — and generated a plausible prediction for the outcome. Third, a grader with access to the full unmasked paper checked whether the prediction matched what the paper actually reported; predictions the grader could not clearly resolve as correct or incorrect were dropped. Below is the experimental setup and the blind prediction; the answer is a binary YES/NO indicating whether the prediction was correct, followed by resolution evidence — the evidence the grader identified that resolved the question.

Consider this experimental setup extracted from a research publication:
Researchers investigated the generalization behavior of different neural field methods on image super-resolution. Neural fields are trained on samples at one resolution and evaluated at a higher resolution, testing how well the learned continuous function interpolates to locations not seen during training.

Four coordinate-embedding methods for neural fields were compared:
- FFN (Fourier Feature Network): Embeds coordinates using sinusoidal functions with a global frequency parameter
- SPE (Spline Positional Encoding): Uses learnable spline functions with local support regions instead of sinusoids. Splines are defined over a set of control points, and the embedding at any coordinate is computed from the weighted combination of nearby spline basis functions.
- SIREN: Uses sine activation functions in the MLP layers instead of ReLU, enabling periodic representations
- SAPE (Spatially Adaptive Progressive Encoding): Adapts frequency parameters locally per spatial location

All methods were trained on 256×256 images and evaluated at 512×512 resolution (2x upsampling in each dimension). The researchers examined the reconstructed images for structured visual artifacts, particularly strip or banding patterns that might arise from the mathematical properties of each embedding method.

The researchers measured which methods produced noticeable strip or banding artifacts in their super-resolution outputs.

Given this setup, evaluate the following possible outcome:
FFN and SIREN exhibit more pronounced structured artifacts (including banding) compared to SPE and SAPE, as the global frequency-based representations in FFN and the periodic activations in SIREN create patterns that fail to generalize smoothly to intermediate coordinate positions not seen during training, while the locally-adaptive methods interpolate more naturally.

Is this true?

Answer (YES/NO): NO